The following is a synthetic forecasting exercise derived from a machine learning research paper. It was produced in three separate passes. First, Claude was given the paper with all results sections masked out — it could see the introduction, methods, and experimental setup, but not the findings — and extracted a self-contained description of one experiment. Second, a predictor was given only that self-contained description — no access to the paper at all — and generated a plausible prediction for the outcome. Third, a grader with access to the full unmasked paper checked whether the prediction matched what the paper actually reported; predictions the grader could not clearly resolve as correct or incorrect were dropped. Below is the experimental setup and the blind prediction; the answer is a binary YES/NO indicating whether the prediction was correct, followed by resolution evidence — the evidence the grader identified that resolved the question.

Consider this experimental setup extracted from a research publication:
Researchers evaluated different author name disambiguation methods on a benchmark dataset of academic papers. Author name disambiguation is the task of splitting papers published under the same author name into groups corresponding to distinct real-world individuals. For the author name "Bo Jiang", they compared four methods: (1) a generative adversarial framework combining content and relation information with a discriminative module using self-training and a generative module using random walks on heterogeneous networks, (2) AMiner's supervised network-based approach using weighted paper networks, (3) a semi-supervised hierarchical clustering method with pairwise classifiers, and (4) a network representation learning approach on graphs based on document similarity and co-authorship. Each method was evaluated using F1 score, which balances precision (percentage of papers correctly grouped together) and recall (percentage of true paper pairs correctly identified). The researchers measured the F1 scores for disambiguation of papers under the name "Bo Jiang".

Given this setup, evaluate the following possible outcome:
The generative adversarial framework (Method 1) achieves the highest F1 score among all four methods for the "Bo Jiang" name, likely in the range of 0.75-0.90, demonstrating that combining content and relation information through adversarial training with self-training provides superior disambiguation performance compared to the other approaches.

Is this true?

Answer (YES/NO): NO